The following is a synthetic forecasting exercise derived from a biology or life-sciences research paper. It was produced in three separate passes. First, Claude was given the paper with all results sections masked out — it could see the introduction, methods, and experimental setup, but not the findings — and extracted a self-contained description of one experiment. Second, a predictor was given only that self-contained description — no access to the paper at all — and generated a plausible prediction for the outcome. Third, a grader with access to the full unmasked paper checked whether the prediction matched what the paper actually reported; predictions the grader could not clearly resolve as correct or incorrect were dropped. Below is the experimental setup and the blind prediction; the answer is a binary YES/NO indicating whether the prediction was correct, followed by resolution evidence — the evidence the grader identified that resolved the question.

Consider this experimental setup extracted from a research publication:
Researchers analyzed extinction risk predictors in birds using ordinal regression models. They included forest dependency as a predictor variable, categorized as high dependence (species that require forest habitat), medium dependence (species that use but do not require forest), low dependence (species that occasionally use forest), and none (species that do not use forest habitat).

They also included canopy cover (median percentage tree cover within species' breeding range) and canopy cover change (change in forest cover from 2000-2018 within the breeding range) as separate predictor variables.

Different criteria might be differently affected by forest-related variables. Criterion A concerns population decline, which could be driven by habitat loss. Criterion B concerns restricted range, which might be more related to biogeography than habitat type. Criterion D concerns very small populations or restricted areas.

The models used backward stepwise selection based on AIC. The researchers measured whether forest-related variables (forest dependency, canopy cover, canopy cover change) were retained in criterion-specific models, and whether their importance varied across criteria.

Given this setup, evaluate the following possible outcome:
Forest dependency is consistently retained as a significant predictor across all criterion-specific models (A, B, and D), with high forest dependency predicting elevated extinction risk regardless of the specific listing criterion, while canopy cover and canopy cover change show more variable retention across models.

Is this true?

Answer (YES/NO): NO